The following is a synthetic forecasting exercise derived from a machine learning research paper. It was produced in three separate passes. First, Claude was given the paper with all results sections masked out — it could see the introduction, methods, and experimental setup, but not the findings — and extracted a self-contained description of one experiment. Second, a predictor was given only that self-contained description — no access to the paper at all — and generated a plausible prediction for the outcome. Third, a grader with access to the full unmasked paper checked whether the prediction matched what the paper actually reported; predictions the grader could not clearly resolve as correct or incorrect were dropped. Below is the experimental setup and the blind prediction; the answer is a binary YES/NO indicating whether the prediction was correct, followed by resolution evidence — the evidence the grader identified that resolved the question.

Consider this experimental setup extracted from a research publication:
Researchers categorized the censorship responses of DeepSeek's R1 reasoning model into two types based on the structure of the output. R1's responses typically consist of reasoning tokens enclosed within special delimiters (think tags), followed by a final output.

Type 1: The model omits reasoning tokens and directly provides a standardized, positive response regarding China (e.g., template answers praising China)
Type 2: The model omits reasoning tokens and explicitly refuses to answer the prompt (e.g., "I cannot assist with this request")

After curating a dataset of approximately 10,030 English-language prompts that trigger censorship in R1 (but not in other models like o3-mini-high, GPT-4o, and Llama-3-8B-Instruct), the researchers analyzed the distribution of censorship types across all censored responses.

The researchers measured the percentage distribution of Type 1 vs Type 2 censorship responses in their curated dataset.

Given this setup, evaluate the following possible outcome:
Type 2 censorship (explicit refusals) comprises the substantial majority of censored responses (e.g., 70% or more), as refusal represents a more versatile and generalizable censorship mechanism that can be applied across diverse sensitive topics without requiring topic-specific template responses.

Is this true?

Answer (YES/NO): NO